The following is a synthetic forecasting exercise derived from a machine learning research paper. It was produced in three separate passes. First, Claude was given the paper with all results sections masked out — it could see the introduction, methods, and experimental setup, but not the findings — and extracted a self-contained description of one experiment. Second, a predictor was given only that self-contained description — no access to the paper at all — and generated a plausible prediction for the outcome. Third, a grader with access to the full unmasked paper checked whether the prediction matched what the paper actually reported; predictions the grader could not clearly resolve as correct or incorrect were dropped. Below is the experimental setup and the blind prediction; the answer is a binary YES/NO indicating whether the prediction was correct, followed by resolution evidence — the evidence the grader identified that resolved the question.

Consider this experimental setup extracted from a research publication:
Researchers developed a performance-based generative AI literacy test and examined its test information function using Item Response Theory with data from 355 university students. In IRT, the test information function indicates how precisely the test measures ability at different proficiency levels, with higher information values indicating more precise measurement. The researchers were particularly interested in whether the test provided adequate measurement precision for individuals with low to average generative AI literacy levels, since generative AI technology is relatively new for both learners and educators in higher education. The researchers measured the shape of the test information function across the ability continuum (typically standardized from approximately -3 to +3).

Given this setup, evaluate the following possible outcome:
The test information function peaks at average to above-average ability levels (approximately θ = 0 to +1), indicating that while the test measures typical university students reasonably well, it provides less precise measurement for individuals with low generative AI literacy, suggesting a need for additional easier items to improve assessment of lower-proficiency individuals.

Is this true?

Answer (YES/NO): NO